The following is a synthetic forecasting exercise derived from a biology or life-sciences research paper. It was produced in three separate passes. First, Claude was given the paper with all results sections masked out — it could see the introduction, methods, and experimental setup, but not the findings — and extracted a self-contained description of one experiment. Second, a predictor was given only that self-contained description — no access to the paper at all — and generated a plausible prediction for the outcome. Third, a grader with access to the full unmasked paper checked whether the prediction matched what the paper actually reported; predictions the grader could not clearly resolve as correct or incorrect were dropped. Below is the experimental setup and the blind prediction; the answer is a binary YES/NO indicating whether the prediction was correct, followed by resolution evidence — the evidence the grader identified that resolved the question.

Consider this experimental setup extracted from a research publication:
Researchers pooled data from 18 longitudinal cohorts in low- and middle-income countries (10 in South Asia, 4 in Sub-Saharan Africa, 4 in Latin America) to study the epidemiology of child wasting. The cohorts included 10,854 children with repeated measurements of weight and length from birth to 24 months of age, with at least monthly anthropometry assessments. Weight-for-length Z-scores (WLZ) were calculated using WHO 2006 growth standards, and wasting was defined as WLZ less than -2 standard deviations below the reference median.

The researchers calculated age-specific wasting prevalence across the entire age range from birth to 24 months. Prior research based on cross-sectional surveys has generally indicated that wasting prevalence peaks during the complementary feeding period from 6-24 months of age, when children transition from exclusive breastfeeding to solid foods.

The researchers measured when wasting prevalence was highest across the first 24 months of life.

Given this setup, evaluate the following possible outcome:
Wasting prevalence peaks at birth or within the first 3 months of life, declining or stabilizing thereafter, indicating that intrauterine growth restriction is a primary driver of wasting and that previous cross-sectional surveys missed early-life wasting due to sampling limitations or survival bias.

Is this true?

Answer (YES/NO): NO